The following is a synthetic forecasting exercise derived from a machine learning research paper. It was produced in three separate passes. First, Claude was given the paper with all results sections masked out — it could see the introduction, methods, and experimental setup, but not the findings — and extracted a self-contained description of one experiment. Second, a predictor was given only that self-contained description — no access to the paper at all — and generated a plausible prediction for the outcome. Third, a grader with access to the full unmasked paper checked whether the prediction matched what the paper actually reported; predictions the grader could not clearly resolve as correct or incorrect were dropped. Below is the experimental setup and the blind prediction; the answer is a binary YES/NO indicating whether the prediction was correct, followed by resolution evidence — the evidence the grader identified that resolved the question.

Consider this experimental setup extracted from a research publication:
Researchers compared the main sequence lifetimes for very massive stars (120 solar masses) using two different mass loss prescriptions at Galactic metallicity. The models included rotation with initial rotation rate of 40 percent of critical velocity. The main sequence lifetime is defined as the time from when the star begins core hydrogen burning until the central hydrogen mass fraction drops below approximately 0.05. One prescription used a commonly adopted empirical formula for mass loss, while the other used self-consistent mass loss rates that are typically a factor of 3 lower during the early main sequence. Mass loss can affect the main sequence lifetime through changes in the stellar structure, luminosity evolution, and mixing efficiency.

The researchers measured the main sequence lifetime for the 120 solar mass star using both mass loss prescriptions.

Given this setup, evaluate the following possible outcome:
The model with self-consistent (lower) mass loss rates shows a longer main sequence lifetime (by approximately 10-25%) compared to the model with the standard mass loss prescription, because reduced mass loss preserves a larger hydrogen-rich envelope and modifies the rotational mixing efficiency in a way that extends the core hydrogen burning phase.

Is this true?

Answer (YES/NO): YES